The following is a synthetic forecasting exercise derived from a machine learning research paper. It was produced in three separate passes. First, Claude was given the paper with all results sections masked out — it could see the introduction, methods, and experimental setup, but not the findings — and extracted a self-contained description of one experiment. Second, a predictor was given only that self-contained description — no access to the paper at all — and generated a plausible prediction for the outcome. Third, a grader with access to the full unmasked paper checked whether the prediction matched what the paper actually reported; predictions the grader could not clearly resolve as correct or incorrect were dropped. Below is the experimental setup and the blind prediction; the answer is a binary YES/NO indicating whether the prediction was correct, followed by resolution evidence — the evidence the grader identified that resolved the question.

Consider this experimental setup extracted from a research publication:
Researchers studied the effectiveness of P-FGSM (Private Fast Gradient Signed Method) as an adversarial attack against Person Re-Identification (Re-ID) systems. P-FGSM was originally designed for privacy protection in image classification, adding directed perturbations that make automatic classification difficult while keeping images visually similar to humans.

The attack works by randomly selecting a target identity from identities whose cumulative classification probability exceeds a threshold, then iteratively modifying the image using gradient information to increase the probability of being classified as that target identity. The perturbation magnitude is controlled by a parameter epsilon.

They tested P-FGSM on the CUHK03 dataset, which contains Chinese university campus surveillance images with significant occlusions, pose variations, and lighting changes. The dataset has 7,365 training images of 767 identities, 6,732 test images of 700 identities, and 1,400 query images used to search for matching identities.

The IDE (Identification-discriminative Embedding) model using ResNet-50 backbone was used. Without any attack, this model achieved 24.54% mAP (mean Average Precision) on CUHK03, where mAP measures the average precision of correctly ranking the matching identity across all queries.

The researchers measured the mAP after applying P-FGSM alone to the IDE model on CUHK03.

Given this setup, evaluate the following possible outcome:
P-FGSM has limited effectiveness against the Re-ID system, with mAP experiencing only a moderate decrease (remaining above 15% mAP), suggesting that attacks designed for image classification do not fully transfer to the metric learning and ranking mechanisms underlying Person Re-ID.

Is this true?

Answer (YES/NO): YES